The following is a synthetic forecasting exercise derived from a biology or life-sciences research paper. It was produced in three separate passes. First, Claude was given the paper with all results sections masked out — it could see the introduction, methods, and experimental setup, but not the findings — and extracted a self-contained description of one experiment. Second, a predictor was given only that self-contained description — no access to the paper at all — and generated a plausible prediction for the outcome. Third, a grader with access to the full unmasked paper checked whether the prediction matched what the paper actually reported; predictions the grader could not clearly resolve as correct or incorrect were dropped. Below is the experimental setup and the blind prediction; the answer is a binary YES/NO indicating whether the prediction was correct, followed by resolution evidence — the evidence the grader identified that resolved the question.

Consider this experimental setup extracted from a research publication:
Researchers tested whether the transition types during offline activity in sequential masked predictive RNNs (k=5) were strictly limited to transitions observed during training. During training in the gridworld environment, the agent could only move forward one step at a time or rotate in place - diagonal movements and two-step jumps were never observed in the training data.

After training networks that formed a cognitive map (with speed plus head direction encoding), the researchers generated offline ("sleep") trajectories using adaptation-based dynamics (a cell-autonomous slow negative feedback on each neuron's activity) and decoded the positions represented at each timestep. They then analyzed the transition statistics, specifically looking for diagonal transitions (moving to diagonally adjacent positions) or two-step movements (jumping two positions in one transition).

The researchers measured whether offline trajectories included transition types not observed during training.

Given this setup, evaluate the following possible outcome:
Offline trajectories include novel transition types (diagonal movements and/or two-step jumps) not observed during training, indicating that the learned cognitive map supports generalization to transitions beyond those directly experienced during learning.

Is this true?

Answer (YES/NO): YES